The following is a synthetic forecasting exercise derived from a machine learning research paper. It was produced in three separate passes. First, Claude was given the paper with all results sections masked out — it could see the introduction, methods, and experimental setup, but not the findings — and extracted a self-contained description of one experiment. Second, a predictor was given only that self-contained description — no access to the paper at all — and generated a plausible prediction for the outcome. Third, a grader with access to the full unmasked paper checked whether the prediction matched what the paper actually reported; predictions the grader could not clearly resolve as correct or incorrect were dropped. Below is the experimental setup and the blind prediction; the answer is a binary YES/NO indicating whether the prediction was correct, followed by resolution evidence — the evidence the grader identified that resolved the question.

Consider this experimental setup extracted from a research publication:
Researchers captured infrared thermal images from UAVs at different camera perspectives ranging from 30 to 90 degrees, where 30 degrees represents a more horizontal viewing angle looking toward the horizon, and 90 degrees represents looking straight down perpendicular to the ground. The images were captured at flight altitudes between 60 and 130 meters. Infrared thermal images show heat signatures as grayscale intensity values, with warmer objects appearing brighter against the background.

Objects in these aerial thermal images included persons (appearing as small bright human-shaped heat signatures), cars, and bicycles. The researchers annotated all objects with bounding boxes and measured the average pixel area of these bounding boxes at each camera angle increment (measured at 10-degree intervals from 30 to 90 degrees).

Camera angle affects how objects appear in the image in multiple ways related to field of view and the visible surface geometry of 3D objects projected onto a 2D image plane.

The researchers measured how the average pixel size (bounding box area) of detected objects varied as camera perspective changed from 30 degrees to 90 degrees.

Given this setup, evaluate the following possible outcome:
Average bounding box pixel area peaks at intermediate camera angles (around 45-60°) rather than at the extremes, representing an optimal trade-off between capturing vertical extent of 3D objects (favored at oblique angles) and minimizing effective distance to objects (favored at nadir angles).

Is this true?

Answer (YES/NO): YES